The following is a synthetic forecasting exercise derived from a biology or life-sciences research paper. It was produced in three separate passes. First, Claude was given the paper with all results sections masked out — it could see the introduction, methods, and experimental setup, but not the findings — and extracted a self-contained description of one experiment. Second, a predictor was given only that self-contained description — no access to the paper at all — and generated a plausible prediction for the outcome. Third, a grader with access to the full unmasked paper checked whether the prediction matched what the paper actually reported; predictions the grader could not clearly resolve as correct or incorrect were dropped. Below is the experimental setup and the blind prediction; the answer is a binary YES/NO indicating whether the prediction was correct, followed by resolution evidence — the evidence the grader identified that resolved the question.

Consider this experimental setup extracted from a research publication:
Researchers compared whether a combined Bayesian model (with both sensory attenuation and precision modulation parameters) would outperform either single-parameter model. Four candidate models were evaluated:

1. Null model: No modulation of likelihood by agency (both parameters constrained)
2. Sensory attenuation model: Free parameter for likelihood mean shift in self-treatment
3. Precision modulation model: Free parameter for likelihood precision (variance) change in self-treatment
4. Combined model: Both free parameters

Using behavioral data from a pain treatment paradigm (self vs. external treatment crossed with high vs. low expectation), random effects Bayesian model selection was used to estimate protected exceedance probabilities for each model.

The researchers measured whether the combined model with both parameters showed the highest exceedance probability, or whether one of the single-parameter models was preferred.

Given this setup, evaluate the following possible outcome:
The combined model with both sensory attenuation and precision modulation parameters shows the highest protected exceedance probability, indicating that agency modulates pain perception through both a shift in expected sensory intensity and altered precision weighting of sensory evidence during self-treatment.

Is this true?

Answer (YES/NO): NO